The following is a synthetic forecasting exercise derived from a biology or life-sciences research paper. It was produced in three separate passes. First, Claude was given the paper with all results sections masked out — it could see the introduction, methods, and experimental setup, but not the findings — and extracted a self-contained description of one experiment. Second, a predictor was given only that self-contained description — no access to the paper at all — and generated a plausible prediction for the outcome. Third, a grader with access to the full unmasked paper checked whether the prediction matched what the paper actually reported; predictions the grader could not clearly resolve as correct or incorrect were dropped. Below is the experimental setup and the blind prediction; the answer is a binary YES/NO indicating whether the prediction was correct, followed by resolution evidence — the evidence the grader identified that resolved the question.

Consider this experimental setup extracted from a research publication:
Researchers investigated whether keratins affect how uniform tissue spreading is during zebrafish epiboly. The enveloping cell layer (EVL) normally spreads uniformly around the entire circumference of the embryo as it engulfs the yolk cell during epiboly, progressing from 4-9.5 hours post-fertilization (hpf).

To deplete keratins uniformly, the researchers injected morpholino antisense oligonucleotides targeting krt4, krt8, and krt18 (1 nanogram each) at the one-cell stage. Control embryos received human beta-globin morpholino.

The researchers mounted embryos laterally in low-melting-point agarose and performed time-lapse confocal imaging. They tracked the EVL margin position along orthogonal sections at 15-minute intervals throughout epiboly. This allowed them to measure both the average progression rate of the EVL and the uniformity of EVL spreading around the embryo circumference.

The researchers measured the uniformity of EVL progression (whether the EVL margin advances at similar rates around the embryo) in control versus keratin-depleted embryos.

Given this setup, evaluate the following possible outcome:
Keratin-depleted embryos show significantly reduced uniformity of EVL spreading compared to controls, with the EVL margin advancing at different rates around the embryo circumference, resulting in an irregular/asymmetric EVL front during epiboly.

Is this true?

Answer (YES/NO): YES